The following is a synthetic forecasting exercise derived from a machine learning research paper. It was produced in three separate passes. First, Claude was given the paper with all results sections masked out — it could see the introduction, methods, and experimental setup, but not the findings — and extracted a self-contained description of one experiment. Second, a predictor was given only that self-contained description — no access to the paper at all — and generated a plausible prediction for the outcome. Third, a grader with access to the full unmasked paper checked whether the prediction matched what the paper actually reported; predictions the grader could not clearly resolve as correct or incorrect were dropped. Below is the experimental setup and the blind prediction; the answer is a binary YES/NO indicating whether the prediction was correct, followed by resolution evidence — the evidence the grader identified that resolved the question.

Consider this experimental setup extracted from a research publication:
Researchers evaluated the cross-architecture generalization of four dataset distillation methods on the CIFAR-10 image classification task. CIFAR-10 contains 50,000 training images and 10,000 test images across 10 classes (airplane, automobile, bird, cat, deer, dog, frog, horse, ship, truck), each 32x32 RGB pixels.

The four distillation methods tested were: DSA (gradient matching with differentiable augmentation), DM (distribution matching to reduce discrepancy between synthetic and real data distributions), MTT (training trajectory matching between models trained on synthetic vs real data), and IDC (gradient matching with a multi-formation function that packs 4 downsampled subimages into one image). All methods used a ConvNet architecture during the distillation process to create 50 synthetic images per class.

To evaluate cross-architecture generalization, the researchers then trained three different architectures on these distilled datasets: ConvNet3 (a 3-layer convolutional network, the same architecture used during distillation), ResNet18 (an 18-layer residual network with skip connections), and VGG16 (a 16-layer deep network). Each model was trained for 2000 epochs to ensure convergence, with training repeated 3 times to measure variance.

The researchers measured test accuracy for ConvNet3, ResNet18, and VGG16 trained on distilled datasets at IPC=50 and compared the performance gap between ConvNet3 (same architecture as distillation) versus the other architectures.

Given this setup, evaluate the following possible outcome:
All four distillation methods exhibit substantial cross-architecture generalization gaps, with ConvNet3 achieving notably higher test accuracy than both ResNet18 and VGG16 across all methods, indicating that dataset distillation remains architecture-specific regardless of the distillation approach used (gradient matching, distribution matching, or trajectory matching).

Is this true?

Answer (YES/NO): NO